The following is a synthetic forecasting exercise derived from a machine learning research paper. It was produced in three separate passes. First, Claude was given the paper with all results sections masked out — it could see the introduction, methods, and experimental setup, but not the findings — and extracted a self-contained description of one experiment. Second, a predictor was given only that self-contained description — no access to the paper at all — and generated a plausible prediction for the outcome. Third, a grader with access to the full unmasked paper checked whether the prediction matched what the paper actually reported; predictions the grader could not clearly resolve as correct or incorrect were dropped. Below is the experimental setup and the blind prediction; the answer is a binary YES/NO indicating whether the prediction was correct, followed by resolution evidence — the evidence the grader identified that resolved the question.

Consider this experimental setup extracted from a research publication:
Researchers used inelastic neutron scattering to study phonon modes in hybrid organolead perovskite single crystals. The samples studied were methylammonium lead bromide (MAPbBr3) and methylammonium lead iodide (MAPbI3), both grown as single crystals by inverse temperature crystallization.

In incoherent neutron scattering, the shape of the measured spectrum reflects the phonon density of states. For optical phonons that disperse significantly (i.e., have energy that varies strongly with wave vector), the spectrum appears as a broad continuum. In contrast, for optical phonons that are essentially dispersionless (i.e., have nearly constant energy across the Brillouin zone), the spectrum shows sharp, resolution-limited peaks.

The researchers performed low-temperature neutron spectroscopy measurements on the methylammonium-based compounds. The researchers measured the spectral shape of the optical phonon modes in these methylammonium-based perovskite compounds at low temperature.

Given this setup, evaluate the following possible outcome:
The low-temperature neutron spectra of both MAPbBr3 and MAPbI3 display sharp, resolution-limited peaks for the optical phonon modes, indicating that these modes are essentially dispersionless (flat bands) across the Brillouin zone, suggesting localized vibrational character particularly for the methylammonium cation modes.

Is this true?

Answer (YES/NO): YES